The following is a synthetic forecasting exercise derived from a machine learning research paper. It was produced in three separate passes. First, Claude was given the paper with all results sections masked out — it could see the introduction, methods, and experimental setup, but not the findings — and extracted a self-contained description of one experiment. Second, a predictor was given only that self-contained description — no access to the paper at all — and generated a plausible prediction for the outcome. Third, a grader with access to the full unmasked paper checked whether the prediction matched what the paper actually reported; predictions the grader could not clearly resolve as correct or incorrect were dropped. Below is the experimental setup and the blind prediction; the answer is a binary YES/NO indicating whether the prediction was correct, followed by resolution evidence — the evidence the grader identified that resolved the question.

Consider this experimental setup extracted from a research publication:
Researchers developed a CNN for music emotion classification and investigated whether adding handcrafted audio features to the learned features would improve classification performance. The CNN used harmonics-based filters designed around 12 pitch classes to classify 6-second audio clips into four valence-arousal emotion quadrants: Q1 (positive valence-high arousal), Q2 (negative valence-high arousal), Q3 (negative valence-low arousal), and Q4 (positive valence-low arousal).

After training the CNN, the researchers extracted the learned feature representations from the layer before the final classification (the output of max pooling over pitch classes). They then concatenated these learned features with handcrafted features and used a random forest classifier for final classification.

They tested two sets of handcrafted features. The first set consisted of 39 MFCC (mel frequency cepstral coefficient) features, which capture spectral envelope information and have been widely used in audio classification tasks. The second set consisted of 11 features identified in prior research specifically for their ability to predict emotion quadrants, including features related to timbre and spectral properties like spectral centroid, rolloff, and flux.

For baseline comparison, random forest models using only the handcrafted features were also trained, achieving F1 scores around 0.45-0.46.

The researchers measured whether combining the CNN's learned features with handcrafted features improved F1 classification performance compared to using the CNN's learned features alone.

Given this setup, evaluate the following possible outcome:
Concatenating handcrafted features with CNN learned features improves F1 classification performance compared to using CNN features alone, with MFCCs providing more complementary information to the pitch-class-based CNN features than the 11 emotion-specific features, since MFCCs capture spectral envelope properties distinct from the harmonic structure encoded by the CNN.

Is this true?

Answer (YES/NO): NO